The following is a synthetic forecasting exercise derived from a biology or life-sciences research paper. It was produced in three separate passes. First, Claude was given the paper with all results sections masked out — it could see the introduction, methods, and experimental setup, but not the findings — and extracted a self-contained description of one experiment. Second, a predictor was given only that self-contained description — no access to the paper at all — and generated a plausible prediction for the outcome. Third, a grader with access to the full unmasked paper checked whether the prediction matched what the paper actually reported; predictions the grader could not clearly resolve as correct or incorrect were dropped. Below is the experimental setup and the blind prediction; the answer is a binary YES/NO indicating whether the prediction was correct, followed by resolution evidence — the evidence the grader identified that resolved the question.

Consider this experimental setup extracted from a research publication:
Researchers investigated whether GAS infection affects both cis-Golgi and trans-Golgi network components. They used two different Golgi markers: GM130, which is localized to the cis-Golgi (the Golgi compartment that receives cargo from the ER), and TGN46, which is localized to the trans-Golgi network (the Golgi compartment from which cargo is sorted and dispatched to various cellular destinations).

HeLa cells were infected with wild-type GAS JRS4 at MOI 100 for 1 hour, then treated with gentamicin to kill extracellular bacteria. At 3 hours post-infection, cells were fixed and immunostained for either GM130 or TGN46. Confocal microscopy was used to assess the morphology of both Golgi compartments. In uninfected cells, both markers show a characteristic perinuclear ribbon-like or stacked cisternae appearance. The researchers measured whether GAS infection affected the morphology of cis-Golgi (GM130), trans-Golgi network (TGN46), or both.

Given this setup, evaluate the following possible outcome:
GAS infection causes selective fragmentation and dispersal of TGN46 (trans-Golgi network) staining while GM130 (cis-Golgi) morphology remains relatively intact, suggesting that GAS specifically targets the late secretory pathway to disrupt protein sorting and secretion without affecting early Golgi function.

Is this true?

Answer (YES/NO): NO